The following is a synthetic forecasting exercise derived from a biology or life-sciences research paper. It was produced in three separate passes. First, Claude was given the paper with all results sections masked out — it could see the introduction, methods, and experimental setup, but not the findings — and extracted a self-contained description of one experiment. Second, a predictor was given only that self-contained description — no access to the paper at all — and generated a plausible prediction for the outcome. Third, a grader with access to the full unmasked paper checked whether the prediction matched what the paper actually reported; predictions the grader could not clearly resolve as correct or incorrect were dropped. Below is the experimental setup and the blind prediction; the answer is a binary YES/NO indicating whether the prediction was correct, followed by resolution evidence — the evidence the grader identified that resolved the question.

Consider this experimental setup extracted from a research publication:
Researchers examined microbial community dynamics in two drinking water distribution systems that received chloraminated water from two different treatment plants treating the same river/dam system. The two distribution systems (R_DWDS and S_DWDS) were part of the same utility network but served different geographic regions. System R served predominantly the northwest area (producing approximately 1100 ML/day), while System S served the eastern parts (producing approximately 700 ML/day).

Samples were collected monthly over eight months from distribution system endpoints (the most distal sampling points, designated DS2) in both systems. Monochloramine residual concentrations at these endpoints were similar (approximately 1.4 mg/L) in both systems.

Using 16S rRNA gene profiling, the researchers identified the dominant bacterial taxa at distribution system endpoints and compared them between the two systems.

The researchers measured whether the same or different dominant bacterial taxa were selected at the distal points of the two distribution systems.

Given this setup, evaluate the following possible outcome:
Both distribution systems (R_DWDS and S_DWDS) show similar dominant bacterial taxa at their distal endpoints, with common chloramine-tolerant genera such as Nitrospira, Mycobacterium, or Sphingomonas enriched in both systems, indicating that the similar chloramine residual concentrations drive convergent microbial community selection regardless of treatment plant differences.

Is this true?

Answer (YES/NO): NO